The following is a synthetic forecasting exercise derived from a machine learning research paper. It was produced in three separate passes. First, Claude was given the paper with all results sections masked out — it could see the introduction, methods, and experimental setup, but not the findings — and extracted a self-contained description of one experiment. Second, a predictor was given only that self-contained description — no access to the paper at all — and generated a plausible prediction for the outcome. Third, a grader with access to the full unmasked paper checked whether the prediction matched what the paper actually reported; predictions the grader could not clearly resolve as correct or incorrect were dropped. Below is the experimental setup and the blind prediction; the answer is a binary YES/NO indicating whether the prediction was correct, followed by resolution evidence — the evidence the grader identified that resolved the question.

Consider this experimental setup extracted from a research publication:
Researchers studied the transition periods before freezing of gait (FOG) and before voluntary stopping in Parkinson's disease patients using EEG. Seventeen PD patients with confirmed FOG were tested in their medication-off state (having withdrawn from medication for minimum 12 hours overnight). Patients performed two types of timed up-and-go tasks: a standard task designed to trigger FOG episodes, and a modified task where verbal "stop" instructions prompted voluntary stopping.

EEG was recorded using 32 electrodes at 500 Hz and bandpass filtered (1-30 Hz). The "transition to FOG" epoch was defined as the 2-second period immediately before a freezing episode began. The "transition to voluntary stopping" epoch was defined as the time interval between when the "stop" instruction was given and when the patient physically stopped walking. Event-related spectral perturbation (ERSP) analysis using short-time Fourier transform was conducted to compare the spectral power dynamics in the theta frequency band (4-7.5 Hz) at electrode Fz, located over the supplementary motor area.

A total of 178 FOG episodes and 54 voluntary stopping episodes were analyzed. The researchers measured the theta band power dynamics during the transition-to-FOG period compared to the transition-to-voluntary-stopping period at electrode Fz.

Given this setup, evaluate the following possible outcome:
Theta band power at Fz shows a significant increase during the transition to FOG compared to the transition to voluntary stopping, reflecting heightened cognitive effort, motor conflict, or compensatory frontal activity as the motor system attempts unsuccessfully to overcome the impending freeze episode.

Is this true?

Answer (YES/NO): NO